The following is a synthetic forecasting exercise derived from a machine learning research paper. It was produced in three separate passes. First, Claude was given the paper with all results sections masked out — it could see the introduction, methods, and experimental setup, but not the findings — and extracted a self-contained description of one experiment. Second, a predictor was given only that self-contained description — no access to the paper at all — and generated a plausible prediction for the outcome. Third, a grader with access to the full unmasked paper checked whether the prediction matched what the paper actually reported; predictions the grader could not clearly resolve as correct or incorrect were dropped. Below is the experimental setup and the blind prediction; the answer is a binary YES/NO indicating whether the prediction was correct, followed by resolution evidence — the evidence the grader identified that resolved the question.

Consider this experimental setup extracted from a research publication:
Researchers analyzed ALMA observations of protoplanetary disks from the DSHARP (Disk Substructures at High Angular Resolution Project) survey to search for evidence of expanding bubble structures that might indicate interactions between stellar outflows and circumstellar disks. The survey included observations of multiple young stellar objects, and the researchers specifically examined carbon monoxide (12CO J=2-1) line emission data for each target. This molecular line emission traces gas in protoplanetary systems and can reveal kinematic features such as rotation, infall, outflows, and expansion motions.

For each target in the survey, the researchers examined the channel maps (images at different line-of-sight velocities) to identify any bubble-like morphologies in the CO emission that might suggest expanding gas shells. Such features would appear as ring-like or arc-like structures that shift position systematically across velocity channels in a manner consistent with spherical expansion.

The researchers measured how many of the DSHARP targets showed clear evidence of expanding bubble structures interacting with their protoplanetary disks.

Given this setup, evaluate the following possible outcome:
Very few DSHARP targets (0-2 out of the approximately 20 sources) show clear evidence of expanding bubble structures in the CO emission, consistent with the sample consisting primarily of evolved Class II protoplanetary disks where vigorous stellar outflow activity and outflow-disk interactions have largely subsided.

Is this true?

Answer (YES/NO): YES